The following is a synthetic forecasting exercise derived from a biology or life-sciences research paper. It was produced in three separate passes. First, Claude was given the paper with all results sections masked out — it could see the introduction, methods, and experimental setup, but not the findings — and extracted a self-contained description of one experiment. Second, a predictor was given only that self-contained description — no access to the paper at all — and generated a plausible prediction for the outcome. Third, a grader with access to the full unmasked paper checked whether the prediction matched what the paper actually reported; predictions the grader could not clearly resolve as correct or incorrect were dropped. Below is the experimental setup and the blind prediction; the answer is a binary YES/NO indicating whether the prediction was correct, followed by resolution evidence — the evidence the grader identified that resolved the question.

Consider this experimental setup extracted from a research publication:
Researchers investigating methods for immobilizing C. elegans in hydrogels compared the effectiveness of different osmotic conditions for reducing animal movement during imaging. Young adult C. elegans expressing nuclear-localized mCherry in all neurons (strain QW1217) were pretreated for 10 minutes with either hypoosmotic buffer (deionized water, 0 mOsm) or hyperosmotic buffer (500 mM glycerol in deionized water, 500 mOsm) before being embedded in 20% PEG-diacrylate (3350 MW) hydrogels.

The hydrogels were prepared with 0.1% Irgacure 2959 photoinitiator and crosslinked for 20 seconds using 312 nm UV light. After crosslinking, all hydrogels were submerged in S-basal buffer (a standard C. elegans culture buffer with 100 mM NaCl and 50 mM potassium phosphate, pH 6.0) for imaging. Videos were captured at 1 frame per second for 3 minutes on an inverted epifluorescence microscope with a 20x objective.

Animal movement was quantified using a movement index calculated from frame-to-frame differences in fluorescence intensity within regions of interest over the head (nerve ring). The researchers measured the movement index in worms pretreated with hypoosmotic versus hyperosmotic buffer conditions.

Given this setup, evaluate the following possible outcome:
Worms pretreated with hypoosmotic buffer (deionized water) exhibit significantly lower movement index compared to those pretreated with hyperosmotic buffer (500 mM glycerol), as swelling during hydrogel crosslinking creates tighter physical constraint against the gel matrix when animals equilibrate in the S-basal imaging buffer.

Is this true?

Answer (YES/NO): NO